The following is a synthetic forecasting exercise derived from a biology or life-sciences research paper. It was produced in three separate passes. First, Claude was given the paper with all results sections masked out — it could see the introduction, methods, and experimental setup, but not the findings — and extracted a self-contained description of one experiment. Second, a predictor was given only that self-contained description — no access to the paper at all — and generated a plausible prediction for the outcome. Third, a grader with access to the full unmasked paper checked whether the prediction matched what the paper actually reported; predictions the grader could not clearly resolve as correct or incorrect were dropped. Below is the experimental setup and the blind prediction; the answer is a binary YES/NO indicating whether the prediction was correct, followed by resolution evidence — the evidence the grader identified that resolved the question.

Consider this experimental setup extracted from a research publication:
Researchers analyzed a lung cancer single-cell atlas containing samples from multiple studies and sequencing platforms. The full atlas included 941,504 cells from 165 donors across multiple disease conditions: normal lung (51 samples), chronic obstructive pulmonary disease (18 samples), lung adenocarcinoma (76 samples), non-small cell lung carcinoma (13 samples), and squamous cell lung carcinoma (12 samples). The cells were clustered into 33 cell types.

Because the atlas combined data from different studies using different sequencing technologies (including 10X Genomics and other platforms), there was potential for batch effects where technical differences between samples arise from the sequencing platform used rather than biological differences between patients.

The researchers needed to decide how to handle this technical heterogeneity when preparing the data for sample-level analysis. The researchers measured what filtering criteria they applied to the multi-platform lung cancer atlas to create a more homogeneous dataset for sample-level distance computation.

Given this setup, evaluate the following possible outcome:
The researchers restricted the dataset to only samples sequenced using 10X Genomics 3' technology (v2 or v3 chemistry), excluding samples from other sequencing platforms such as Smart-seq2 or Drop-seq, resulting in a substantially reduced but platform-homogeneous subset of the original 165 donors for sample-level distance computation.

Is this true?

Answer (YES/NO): NO